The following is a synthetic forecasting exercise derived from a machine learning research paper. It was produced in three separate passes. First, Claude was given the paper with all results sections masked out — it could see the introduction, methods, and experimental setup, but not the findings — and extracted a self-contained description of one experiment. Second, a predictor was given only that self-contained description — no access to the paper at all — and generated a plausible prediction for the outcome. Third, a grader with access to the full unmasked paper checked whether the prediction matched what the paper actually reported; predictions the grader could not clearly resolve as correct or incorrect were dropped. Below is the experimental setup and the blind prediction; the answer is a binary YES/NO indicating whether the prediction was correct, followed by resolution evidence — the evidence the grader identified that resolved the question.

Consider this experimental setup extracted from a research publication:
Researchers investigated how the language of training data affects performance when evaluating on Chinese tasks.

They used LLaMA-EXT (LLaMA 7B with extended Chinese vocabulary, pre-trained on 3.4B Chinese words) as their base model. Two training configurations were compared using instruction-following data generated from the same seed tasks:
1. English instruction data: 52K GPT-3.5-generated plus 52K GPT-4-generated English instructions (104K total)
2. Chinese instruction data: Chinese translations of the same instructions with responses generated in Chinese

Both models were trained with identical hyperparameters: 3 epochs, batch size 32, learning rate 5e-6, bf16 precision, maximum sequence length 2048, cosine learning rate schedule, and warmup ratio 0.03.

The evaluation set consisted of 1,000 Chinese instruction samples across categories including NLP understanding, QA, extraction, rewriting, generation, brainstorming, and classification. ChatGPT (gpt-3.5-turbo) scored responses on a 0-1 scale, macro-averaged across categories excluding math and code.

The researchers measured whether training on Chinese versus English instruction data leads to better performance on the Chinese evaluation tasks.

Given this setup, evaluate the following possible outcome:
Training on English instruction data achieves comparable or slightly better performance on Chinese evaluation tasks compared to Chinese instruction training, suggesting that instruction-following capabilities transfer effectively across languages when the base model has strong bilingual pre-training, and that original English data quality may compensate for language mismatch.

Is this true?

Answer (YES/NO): NO